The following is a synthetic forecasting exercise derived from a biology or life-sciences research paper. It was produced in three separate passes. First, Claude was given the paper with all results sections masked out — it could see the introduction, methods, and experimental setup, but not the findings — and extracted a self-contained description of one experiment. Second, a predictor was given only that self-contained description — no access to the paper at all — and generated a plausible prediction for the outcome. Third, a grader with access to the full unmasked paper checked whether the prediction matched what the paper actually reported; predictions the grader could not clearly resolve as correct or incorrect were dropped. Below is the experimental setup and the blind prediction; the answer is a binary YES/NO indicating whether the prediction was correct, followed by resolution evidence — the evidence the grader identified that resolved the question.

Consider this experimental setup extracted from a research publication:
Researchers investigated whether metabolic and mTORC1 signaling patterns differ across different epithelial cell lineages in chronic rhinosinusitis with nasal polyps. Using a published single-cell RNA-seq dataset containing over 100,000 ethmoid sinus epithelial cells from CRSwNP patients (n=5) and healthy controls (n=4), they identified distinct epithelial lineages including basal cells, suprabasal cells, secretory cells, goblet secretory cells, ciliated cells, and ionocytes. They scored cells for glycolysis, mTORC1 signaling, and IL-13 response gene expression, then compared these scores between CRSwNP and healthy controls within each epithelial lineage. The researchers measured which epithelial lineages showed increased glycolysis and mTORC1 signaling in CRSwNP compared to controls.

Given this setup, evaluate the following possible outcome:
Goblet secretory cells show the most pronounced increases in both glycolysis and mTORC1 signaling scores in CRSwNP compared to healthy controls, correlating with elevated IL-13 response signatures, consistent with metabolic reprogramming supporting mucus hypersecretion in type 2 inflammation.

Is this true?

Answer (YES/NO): NO